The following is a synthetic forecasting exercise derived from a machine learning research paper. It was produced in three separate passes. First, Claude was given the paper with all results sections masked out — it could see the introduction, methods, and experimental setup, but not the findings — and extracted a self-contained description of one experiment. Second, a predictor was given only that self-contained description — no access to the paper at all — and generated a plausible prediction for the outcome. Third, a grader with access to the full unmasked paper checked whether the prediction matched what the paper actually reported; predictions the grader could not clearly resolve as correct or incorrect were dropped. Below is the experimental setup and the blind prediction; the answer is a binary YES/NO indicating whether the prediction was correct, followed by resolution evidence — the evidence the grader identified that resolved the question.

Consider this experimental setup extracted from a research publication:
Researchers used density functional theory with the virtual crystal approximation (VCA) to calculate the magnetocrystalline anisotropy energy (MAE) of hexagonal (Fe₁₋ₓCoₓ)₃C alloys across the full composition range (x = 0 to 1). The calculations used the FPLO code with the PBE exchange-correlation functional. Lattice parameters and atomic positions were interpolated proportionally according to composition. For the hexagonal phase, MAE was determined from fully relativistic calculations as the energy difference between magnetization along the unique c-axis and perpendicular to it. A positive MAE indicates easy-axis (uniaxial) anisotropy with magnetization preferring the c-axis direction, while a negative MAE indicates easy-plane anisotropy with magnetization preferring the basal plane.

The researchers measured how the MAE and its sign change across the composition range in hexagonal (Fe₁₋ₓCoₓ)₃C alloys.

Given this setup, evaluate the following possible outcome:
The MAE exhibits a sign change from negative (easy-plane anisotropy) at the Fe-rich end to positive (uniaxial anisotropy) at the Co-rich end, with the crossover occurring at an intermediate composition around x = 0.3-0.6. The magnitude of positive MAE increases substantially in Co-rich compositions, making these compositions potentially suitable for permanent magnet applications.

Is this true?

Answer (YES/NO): NO